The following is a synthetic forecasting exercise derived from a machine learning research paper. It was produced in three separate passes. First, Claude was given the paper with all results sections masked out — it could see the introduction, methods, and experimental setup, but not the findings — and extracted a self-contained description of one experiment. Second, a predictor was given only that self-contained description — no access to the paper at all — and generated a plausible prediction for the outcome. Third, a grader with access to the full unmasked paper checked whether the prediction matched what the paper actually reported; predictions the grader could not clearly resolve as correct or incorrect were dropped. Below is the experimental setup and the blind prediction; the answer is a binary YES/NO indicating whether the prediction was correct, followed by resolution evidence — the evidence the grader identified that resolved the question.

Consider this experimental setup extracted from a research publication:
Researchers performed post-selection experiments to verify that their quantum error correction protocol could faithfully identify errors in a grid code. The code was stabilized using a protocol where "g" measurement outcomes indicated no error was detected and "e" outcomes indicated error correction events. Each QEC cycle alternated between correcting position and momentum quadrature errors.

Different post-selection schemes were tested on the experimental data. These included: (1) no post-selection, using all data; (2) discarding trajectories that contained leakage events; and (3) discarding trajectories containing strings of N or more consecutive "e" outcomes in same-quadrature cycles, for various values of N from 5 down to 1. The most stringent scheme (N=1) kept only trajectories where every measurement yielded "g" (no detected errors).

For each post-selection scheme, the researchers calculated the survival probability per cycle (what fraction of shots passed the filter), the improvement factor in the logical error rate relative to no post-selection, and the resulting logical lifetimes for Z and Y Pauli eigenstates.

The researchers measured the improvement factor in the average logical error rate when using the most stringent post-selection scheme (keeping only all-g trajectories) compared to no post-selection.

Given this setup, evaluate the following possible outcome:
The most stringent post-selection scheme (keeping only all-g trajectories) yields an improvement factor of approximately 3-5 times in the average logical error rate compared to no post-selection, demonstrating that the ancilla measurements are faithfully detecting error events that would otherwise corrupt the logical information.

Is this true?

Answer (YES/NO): NO